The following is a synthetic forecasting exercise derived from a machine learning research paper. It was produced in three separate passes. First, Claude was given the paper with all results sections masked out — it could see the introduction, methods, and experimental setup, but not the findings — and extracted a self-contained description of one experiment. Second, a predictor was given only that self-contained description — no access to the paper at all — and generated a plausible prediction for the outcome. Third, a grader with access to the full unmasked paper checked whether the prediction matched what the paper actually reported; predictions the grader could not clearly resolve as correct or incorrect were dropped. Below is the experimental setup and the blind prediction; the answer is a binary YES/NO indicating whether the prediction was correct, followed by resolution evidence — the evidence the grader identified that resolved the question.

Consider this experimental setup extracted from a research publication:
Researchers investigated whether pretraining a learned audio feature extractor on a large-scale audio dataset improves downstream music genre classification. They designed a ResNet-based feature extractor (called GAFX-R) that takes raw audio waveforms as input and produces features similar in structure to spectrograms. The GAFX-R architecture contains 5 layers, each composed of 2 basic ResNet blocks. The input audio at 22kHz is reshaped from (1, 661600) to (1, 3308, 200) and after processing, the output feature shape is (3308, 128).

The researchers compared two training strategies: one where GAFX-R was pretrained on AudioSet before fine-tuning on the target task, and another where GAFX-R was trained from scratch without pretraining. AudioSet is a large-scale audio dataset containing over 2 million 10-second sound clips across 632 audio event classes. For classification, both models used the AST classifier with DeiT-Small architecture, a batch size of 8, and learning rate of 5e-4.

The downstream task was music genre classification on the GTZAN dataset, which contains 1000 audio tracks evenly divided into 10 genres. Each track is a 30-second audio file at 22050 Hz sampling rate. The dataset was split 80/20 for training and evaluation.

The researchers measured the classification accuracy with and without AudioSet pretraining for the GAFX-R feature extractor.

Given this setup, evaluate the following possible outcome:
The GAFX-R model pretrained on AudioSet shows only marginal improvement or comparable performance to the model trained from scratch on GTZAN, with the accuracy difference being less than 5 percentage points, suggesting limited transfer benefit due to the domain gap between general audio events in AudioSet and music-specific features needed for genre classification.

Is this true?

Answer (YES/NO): YES